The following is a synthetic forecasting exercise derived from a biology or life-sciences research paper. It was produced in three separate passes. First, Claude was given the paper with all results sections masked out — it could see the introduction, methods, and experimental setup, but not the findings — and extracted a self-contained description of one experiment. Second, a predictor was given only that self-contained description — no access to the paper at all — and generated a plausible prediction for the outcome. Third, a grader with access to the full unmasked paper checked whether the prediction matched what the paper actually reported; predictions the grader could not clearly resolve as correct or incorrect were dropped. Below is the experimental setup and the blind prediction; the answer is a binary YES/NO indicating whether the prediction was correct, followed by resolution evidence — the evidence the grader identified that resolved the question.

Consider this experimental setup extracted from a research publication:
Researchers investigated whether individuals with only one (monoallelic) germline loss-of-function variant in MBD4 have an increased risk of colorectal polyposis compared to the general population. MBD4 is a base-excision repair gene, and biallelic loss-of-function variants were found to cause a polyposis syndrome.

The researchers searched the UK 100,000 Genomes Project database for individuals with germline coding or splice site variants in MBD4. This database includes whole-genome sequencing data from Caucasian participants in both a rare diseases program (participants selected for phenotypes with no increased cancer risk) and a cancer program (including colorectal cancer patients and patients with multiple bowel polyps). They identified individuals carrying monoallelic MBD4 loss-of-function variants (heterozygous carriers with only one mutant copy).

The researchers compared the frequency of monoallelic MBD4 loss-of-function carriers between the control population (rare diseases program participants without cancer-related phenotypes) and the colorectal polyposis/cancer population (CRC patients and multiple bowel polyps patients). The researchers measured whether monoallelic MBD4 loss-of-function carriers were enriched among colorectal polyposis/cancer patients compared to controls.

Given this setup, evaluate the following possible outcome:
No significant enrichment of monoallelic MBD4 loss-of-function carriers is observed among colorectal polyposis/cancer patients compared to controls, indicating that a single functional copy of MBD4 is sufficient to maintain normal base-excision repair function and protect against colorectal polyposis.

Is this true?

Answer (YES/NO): YES